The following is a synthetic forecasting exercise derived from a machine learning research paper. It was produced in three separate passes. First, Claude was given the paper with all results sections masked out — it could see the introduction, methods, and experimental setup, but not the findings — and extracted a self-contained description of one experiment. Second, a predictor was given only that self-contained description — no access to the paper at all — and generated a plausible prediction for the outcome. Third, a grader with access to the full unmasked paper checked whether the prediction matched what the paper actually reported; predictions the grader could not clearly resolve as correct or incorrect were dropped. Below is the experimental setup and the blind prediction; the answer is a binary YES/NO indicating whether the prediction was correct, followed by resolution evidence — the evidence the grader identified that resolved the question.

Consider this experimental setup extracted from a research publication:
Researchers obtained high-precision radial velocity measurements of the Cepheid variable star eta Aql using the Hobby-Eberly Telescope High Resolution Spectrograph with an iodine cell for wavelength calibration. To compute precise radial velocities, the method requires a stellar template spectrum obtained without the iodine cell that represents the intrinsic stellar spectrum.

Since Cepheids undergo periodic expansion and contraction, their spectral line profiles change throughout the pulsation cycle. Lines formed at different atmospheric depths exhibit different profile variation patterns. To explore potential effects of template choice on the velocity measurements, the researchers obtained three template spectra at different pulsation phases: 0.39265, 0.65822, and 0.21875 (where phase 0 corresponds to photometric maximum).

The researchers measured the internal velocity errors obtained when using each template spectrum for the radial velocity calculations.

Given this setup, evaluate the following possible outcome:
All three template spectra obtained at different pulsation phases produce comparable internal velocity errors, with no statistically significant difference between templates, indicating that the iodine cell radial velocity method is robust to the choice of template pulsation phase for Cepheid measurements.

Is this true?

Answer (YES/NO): NO